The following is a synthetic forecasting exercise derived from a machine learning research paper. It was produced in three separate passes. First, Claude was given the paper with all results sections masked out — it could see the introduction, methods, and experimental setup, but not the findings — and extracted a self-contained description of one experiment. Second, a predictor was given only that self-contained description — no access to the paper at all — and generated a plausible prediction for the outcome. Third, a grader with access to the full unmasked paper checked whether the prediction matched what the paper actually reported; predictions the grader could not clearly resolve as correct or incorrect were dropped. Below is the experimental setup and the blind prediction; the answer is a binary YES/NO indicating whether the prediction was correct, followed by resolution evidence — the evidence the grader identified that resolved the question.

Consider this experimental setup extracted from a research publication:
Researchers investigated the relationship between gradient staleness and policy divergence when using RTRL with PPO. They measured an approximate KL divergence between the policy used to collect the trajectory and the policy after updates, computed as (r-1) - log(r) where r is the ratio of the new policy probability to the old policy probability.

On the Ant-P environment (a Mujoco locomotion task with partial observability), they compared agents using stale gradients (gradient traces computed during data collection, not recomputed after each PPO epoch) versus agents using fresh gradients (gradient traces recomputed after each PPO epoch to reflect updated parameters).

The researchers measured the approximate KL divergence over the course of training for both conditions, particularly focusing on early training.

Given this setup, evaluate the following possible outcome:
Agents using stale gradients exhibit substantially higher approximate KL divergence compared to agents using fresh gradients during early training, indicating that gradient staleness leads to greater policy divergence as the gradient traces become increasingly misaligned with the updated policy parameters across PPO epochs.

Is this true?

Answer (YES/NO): NO